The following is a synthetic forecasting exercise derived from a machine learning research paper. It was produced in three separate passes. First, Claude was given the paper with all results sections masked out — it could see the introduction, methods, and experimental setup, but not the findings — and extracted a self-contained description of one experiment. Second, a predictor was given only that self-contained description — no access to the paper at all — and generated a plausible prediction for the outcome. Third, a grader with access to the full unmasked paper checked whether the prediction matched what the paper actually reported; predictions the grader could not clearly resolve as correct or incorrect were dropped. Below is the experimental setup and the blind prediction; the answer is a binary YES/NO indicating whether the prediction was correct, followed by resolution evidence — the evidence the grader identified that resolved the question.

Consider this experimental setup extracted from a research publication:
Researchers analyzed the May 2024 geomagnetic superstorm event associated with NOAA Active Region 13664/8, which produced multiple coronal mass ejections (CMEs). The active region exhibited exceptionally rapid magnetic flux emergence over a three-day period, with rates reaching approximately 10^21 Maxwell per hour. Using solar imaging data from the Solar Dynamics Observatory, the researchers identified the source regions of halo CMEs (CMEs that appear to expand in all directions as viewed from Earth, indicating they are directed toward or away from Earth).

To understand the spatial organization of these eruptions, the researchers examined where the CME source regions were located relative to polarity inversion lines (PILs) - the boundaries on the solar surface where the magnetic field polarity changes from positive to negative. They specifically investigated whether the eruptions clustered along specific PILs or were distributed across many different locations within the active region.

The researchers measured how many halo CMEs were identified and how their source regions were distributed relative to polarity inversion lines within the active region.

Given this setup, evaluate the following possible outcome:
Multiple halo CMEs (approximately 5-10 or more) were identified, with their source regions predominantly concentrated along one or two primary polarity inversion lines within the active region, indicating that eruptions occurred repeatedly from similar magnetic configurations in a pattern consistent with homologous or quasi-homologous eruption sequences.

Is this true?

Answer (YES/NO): YES